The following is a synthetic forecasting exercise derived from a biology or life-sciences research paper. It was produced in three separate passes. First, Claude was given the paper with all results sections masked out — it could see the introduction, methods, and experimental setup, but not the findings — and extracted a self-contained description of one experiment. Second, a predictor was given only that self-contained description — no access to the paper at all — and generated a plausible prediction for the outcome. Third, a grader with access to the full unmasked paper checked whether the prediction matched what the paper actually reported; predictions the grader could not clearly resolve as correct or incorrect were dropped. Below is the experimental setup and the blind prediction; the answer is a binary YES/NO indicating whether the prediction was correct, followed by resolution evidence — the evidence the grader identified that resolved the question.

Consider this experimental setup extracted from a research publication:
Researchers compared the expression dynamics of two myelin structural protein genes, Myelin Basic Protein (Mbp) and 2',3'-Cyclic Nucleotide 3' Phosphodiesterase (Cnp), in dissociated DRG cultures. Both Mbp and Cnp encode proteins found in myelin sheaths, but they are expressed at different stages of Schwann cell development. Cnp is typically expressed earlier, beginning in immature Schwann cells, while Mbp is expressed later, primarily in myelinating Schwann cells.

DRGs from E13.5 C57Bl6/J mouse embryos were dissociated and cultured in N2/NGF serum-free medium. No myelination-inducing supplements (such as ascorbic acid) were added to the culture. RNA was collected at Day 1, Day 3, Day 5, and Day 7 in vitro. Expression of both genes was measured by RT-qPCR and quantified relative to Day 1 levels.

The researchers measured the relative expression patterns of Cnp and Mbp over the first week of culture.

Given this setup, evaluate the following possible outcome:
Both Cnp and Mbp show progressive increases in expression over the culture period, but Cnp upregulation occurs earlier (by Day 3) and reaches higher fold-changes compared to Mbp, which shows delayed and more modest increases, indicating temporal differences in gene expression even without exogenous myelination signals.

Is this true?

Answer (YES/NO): NO